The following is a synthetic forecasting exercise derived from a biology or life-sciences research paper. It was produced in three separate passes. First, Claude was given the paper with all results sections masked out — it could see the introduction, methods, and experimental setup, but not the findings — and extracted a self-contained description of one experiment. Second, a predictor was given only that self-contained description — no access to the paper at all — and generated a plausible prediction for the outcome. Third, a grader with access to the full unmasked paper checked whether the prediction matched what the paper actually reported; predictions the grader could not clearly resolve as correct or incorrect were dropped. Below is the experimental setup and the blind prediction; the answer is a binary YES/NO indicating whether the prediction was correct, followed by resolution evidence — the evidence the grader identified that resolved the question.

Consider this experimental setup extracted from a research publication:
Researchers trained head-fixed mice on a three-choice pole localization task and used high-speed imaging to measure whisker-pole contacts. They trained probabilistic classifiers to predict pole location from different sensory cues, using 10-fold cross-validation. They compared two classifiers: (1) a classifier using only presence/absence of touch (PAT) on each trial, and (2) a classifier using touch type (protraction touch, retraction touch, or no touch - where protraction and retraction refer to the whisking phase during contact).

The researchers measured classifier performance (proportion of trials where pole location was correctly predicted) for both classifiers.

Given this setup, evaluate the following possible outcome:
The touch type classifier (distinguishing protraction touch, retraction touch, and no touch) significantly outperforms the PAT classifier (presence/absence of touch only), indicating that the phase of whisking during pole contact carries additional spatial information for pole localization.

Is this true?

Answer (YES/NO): YES